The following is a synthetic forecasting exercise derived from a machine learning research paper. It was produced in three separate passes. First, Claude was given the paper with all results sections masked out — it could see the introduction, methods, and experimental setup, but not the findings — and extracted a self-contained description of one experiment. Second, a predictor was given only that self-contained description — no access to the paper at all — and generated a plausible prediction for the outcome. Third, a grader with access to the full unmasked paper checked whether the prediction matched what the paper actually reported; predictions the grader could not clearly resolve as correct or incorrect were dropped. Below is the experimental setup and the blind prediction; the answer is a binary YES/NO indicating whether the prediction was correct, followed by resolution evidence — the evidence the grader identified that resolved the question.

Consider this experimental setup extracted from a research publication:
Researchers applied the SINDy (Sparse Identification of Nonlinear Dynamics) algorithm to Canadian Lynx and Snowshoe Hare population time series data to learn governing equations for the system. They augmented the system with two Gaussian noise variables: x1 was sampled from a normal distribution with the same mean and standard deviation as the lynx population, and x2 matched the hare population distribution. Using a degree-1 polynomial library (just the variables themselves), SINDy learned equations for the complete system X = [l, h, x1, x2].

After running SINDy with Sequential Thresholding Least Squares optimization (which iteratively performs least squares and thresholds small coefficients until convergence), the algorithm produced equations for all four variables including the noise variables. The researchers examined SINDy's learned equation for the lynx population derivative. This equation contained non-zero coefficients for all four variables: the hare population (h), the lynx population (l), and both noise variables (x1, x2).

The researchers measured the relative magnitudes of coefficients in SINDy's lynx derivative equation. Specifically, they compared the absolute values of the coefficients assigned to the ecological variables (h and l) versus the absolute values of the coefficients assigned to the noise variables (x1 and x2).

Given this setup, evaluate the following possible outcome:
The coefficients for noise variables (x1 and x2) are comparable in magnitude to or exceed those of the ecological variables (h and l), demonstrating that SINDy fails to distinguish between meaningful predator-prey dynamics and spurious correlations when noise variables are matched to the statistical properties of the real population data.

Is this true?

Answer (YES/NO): NO